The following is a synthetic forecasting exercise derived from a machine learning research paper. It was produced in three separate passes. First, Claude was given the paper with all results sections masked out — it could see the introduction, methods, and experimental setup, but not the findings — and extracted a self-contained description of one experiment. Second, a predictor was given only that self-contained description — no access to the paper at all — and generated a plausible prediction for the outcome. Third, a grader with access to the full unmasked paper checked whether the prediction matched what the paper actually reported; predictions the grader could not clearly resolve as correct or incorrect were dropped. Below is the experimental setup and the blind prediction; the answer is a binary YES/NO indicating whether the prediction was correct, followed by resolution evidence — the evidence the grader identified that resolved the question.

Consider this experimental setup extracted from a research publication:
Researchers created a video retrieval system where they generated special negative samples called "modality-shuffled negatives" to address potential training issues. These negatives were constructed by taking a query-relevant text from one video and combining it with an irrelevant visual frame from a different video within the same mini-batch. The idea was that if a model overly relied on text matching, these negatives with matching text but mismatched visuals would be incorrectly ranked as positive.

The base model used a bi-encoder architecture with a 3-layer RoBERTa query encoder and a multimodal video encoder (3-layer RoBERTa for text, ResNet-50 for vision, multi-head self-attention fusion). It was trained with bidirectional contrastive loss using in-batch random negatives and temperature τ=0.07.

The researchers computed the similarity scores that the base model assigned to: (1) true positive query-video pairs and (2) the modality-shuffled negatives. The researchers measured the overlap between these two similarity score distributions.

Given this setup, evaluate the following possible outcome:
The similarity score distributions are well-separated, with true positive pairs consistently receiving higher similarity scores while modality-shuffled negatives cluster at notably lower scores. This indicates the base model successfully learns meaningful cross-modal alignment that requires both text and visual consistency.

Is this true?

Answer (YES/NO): NO